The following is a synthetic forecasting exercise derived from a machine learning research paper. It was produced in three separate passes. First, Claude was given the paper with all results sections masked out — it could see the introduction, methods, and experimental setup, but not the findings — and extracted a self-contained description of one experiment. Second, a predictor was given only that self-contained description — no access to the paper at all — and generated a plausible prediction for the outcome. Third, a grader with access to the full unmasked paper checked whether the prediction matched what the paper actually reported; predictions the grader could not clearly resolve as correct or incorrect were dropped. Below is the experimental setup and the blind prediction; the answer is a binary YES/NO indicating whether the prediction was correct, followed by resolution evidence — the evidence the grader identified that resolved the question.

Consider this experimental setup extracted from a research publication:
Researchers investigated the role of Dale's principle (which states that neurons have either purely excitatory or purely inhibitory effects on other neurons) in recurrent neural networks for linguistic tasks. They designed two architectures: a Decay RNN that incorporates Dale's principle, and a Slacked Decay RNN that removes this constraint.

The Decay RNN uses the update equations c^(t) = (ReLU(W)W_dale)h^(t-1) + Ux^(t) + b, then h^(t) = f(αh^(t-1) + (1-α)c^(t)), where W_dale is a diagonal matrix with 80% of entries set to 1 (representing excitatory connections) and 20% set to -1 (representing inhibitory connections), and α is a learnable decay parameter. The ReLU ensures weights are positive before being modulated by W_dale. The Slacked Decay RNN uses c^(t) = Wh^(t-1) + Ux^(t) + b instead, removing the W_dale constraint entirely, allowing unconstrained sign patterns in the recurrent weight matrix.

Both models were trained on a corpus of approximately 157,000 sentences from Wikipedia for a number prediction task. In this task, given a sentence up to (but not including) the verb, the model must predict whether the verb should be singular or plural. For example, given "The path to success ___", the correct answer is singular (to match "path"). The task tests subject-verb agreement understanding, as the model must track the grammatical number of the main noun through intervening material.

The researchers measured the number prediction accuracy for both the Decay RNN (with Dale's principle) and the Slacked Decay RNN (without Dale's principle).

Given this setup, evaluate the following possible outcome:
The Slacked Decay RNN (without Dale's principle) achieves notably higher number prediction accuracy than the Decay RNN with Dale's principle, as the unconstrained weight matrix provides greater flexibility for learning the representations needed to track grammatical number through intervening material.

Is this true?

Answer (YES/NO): NO